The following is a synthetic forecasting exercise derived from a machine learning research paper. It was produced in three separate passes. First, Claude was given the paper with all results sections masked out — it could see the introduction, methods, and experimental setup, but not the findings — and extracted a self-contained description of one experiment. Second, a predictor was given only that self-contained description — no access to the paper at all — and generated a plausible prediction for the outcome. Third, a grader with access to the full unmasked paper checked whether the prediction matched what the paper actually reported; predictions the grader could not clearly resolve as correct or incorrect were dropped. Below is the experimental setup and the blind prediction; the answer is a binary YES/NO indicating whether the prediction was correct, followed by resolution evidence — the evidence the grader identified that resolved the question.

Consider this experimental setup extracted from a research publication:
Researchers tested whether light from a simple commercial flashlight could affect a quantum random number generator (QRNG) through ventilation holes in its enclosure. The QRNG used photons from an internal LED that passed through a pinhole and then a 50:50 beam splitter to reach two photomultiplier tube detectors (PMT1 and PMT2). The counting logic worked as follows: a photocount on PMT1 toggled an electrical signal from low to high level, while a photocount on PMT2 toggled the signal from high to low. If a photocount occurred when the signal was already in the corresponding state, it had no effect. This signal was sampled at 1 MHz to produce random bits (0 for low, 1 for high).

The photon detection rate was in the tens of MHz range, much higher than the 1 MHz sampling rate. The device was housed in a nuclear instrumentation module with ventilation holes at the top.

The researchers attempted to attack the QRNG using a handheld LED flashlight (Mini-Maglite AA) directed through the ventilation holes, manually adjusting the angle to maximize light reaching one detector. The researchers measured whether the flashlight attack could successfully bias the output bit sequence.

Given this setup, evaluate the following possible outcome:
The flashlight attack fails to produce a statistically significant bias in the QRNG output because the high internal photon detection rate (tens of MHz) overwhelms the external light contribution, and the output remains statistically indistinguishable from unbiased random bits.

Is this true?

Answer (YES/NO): NO